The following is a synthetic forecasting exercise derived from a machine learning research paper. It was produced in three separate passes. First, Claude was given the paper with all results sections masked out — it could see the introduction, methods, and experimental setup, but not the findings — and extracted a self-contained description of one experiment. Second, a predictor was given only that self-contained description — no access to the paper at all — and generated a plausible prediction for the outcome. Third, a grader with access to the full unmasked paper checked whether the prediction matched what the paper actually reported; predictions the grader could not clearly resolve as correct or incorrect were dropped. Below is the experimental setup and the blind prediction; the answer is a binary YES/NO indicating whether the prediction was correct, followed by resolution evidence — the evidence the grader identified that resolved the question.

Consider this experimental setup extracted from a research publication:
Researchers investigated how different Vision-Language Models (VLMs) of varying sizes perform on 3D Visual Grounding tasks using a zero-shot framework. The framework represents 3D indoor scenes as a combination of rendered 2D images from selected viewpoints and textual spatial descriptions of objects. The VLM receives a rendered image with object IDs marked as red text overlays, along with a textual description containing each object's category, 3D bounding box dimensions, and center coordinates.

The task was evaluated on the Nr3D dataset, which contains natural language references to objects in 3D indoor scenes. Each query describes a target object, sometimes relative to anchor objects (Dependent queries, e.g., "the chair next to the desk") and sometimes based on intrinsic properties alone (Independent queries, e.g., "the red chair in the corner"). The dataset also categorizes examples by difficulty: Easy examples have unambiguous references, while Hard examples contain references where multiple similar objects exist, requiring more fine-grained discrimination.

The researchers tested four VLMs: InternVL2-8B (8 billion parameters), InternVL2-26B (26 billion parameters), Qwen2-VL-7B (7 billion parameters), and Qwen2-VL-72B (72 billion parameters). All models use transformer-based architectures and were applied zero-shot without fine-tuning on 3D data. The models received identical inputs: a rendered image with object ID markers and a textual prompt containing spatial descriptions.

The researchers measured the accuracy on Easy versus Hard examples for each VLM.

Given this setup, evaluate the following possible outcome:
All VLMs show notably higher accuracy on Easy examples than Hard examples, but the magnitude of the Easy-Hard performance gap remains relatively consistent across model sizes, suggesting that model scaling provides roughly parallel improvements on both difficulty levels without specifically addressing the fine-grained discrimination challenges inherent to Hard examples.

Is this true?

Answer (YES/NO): YES